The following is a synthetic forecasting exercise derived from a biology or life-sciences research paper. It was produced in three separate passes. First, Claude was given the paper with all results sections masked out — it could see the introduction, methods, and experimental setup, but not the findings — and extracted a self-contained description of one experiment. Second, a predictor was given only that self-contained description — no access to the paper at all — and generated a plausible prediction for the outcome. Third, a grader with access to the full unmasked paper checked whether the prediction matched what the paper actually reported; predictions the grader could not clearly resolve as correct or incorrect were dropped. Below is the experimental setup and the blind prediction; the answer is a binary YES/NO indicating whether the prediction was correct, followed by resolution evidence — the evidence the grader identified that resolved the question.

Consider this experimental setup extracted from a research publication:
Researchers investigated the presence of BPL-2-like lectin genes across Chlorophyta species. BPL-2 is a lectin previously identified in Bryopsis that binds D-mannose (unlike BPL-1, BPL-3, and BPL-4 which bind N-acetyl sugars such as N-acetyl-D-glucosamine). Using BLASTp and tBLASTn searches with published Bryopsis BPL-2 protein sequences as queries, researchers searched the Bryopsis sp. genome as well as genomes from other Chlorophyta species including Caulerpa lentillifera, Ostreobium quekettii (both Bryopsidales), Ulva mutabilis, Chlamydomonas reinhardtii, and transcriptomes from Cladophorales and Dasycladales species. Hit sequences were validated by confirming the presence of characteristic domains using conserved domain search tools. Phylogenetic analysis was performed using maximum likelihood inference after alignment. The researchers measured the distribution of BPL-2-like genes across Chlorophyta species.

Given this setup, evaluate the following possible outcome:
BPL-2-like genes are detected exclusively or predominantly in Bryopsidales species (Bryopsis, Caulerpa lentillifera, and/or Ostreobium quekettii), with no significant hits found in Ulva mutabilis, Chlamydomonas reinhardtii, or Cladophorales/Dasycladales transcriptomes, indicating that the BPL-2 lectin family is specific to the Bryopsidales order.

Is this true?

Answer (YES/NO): NO